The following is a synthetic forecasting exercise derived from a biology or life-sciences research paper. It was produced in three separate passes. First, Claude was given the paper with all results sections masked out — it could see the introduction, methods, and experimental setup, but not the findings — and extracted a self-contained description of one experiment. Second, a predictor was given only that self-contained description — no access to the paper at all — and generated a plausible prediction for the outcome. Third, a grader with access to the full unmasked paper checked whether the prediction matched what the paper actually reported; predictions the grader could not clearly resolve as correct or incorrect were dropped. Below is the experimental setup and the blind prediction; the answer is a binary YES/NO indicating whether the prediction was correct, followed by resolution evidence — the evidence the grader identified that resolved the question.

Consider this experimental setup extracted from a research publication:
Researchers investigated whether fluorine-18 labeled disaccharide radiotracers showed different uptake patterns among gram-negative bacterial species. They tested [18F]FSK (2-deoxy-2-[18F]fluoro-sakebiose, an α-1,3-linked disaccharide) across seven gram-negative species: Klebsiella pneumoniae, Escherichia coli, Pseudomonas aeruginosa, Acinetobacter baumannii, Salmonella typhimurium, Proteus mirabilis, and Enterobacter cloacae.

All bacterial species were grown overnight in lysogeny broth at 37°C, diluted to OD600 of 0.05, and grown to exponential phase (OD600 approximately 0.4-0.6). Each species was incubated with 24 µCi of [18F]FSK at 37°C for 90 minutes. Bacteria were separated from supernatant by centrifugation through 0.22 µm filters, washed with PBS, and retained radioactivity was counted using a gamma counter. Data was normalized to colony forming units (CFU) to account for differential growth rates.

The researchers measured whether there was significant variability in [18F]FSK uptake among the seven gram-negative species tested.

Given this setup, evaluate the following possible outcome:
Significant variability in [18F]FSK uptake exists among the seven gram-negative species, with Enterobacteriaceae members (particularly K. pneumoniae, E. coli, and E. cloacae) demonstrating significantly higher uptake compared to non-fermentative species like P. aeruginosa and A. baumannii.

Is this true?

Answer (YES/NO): NO